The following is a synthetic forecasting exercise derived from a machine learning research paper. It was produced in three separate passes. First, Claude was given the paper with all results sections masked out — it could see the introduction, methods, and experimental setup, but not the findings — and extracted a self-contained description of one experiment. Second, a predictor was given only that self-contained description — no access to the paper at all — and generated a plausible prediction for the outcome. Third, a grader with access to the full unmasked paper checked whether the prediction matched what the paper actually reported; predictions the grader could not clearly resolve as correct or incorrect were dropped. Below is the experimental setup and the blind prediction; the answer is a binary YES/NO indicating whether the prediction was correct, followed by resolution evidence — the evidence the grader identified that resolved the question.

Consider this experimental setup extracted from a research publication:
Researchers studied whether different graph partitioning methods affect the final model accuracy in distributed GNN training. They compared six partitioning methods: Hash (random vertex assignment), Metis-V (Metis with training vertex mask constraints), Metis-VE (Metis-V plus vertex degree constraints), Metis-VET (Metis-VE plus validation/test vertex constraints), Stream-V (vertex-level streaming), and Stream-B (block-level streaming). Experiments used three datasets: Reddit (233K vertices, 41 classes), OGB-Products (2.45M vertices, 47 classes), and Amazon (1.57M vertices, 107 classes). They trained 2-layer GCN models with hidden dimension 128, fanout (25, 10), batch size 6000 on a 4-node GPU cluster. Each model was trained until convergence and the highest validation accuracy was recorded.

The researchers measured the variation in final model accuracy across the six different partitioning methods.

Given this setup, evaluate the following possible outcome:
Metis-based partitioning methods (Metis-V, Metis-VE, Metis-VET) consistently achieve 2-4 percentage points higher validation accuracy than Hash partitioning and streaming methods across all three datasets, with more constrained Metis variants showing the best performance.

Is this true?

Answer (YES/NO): NO